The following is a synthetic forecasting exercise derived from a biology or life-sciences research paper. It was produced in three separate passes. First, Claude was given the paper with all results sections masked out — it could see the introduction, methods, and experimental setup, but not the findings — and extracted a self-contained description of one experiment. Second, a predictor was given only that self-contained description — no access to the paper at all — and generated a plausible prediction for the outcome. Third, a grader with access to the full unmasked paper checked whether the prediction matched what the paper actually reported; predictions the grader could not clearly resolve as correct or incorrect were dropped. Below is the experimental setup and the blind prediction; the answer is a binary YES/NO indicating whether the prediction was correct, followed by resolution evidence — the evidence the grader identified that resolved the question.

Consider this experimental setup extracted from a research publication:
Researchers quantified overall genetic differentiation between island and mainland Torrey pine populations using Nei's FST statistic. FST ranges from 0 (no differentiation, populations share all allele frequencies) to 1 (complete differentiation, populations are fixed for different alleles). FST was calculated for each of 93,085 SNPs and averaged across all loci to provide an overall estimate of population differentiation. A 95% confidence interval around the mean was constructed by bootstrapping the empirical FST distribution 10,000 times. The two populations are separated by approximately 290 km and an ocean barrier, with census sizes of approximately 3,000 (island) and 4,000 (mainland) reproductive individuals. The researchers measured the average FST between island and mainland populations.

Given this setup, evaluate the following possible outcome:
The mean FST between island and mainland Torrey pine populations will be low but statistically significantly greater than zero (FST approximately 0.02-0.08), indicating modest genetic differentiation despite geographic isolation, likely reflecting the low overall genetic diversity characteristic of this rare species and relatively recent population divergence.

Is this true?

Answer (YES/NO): NO